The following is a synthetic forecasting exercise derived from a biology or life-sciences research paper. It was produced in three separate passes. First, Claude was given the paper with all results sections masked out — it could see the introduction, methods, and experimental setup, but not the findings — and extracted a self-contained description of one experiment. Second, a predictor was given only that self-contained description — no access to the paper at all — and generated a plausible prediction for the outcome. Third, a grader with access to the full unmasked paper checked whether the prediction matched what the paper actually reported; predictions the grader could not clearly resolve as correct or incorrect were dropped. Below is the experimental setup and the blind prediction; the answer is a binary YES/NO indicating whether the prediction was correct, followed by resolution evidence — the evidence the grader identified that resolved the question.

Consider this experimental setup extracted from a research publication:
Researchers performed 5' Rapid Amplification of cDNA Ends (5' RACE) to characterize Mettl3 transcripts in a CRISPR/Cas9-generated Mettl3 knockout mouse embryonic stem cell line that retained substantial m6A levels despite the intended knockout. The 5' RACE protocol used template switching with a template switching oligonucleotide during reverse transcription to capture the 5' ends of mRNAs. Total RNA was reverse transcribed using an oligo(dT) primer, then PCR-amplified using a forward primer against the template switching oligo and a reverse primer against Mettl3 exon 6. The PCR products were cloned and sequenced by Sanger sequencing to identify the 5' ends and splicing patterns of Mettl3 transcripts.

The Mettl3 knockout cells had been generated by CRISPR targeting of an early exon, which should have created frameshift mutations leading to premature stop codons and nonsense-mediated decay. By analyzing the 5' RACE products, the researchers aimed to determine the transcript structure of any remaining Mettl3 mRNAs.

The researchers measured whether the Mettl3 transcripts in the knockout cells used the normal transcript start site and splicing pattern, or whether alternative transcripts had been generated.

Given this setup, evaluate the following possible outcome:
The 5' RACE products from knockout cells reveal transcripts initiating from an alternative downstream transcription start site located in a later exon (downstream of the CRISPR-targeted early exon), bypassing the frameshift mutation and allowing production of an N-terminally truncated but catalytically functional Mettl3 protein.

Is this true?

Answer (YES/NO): YES